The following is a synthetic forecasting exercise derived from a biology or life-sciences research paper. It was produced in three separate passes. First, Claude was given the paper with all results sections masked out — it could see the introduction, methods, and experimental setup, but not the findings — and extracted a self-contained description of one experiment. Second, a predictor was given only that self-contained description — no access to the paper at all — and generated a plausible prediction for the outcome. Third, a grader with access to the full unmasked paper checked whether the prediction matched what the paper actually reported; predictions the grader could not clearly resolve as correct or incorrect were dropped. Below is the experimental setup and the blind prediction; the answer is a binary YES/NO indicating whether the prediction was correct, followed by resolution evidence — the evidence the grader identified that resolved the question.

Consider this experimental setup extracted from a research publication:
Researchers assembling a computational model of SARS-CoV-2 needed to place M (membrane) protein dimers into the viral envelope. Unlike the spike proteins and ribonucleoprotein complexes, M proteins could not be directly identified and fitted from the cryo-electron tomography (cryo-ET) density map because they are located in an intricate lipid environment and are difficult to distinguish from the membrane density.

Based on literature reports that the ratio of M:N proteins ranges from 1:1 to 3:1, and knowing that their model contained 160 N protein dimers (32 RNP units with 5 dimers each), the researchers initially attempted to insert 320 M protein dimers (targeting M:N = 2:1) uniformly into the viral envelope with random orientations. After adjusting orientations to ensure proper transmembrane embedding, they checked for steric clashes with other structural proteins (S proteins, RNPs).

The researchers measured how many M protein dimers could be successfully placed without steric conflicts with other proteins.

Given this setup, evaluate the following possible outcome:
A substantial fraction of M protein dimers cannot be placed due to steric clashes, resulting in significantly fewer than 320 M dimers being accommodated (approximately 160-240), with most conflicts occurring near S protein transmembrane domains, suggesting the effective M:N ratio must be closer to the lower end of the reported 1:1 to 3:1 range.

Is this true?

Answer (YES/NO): NO